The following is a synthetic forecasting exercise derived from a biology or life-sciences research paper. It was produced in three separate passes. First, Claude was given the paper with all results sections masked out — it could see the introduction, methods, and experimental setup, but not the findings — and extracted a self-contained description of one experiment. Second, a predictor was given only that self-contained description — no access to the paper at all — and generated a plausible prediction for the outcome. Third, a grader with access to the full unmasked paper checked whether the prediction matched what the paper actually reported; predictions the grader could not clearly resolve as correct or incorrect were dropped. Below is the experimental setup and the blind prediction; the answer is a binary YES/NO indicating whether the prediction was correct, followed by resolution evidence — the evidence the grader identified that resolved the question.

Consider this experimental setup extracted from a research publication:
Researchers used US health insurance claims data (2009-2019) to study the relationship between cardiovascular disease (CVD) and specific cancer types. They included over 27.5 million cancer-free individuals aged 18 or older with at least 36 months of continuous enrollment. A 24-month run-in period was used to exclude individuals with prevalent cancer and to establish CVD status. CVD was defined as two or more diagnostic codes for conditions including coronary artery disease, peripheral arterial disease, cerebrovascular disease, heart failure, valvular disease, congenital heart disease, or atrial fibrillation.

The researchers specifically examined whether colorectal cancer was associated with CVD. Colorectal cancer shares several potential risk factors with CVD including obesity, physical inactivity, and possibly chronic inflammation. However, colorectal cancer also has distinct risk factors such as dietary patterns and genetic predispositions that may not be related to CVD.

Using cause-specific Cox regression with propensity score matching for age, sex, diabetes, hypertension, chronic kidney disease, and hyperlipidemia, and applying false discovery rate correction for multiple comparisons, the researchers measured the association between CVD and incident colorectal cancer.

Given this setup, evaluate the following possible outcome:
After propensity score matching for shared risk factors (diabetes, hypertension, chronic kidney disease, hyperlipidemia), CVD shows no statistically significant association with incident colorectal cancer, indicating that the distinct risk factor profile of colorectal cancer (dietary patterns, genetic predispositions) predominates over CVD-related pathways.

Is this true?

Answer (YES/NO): NO